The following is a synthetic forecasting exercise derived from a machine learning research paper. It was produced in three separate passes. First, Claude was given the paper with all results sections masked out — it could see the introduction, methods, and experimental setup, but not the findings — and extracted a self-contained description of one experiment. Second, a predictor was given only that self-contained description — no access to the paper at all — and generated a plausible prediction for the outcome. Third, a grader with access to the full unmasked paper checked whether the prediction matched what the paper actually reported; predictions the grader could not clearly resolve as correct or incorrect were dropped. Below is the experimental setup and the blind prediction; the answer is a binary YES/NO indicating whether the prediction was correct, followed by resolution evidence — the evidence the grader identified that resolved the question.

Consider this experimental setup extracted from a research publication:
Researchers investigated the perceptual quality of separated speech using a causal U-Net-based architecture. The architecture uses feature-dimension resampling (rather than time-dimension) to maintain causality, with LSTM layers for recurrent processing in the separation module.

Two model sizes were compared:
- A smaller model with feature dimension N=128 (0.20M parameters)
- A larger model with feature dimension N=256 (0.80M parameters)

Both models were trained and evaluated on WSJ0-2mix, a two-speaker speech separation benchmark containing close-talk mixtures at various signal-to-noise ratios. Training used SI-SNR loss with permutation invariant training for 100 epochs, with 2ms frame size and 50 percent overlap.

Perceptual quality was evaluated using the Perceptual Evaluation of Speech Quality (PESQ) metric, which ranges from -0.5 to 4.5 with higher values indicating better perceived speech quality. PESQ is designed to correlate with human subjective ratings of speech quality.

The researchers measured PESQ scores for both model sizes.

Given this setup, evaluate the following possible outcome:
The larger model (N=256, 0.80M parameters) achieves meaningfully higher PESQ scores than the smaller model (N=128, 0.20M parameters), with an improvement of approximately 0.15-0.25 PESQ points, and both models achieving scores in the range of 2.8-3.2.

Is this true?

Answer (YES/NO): NO